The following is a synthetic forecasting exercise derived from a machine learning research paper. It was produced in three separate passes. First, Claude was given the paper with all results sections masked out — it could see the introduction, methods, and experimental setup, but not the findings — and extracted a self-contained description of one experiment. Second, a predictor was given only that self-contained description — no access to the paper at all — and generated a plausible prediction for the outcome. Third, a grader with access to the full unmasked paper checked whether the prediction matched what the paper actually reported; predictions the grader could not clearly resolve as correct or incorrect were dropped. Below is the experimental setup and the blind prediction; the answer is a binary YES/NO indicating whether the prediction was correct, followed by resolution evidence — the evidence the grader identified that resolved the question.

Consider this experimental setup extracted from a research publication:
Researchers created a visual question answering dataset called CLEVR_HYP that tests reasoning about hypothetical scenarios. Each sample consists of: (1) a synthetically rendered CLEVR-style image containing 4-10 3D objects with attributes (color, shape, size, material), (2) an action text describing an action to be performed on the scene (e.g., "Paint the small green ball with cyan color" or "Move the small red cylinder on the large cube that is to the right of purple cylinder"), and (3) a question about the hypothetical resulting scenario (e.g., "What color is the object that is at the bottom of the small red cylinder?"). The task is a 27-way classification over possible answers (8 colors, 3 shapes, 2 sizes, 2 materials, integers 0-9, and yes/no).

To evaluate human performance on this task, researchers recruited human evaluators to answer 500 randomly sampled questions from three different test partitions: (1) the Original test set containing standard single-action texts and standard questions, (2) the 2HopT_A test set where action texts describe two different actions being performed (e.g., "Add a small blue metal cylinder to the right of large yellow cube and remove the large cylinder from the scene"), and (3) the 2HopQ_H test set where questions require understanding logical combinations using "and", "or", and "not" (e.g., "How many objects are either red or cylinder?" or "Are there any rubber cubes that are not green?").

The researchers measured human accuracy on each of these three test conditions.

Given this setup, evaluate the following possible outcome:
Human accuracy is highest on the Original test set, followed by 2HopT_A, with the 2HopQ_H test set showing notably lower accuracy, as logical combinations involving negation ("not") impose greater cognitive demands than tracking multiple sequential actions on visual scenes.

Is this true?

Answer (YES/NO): NO